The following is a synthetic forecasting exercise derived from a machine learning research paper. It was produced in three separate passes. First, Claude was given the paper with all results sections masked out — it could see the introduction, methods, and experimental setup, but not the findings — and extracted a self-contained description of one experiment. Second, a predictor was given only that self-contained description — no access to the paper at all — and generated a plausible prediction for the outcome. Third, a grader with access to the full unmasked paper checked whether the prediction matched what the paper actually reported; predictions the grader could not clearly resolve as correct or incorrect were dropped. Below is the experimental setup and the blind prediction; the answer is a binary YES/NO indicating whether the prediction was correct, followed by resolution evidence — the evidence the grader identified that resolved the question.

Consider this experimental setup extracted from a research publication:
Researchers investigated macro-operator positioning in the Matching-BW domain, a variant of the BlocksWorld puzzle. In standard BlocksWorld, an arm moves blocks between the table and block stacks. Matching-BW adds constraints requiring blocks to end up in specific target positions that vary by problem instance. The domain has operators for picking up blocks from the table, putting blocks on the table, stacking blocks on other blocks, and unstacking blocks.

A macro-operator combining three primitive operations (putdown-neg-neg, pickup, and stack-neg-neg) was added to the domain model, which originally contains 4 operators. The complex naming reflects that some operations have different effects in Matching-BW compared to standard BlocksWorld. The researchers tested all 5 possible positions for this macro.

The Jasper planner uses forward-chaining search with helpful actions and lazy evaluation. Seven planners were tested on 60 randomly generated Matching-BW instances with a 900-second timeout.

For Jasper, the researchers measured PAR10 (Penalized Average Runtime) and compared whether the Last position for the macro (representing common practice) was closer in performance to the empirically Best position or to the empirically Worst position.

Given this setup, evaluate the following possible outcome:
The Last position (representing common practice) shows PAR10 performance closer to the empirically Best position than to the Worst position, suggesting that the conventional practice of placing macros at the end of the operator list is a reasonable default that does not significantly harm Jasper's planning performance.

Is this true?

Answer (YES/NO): YES